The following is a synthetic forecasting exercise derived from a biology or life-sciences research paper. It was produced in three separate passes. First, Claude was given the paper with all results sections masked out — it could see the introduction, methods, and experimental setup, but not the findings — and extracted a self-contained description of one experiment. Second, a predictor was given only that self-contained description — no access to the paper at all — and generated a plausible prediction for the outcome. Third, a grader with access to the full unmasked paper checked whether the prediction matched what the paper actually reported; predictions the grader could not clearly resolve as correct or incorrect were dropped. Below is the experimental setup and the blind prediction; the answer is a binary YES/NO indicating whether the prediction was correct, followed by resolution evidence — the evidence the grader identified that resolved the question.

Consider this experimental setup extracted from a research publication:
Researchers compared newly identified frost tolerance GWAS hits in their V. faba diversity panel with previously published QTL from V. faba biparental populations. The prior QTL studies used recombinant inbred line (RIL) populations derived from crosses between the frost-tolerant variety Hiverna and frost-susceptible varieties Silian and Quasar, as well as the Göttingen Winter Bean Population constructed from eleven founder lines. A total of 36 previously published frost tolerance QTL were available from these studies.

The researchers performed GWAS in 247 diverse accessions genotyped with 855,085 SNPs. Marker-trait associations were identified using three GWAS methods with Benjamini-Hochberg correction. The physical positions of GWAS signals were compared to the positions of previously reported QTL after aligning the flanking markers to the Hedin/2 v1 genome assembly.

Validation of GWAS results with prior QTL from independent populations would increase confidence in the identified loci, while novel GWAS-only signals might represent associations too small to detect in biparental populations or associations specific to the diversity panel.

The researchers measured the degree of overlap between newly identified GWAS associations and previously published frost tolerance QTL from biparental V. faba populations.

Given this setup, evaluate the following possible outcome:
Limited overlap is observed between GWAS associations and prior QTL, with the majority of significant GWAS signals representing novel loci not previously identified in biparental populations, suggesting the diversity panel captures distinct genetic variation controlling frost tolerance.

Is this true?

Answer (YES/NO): NO